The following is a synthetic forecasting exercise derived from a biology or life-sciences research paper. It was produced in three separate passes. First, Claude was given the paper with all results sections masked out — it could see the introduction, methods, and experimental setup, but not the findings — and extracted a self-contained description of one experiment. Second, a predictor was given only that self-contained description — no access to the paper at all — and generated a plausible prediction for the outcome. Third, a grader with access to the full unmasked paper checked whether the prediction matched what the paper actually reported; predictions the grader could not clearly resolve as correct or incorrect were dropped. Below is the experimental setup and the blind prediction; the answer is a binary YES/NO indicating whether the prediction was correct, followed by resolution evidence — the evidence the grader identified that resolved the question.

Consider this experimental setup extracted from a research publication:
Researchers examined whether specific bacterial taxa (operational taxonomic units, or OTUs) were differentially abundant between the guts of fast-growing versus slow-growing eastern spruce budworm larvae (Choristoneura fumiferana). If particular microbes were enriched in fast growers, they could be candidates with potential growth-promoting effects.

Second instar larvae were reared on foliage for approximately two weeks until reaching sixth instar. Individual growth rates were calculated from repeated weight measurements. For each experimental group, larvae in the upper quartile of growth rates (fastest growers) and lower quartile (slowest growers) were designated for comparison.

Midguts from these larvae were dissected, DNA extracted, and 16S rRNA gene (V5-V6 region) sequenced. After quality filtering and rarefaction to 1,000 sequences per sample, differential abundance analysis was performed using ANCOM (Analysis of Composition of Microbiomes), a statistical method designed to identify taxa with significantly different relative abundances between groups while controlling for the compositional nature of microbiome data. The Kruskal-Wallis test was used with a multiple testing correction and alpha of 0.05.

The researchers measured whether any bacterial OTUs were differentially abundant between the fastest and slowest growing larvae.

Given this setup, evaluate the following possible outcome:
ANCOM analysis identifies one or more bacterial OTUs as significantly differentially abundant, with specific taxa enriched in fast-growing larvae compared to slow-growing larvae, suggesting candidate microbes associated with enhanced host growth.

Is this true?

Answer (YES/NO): NO